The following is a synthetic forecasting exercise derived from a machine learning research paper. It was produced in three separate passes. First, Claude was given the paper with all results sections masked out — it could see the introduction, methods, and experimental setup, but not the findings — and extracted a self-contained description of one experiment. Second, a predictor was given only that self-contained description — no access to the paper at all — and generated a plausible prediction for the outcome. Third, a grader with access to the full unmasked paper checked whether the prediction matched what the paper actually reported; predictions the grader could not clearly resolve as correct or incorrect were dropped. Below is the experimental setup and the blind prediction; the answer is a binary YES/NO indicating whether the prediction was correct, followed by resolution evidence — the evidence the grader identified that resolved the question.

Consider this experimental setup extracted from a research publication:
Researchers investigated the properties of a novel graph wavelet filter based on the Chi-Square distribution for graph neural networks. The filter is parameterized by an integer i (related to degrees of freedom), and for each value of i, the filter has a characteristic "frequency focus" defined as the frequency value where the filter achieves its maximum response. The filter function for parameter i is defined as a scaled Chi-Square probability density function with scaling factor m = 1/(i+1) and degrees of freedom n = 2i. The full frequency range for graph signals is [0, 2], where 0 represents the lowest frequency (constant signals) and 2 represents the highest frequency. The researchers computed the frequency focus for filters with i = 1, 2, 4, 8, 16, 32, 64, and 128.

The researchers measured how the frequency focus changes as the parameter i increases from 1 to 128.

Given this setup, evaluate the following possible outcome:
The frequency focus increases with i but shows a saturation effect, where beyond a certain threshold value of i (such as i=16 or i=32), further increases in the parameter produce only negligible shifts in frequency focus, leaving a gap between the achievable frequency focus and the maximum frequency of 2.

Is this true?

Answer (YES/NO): NO